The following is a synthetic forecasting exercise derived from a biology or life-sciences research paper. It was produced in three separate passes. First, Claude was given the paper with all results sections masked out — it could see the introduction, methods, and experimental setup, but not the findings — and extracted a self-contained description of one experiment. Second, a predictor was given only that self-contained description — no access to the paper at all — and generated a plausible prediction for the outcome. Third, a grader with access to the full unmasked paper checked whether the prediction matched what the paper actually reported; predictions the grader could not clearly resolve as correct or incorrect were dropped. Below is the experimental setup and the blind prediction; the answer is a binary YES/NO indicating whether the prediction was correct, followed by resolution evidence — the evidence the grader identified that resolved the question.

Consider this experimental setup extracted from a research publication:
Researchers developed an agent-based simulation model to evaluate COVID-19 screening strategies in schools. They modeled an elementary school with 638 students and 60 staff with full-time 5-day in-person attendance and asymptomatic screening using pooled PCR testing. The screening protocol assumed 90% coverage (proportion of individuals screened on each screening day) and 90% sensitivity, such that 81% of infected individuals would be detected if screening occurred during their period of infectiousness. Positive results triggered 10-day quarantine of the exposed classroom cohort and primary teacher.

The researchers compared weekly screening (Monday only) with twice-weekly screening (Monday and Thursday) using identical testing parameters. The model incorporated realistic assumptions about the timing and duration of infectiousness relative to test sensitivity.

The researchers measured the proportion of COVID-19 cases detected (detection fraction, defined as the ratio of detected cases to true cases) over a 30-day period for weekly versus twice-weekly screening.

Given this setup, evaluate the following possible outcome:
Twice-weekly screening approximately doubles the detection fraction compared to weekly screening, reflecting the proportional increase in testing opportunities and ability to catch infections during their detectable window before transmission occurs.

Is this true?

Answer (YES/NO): NO